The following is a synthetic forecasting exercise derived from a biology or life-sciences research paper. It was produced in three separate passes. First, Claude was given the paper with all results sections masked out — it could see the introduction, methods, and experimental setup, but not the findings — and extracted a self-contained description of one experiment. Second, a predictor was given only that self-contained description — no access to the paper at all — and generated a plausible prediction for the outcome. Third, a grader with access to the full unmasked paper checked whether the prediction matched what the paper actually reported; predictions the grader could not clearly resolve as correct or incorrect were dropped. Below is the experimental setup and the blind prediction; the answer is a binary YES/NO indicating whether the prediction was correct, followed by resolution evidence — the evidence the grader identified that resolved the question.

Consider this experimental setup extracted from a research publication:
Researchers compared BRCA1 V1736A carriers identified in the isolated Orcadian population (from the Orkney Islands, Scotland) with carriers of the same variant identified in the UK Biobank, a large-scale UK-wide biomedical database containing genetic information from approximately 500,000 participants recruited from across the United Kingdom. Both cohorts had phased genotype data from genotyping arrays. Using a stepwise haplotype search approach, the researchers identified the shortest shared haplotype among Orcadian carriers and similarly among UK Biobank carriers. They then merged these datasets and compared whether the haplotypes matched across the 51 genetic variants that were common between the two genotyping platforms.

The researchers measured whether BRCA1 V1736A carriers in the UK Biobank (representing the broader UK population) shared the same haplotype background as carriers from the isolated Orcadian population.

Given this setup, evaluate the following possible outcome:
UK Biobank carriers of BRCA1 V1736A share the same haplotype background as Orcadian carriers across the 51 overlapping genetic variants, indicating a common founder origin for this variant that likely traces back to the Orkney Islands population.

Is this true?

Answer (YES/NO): YES